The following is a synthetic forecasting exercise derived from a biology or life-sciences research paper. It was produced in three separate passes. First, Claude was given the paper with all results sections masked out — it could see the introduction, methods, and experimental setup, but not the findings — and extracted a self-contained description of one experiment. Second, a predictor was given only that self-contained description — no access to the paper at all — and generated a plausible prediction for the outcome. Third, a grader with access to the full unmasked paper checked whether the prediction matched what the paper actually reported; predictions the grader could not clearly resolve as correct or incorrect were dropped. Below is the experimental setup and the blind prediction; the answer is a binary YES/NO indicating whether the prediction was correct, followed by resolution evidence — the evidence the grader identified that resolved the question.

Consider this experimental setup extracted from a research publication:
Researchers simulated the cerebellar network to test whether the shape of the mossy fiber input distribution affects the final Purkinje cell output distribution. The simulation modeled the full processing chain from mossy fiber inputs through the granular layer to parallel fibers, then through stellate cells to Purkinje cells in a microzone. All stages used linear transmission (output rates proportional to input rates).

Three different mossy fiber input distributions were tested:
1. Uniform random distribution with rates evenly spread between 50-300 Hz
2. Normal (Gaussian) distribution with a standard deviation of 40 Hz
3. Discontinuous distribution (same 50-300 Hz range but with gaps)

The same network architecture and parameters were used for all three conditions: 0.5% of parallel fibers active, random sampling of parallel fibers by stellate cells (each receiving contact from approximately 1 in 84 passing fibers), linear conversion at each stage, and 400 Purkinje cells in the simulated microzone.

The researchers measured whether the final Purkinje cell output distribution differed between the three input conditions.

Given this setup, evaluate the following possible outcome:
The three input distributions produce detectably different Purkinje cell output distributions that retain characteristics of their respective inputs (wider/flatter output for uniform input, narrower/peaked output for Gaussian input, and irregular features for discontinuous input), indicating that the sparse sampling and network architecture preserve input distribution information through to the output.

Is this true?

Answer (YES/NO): NO